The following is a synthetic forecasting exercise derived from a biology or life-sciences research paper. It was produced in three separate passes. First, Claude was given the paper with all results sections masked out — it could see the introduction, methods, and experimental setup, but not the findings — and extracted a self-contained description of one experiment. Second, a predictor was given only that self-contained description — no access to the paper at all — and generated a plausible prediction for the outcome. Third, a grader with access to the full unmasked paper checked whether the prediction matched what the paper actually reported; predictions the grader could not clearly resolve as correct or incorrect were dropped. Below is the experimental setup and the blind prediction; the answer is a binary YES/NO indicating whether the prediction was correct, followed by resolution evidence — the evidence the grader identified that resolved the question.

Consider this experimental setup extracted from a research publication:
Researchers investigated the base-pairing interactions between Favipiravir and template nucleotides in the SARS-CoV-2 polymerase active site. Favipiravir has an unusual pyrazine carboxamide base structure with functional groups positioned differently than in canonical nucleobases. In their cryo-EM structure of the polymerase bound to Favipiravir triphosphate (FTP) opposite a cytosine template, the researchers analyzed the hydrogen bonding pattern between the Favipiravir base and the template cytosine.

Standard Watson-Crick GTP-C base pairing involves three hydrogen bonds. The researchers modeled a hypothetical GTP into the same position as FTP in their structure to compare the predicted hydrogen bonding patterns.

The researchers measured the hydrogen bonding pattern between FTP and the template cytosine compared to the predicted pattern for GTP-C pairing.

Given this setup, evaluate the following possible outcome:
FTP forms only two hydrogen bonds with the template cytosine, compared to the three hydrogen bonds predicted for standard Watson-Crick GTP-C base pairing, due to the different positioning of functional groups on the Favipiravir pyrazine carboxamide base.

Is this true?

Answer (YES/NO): NO